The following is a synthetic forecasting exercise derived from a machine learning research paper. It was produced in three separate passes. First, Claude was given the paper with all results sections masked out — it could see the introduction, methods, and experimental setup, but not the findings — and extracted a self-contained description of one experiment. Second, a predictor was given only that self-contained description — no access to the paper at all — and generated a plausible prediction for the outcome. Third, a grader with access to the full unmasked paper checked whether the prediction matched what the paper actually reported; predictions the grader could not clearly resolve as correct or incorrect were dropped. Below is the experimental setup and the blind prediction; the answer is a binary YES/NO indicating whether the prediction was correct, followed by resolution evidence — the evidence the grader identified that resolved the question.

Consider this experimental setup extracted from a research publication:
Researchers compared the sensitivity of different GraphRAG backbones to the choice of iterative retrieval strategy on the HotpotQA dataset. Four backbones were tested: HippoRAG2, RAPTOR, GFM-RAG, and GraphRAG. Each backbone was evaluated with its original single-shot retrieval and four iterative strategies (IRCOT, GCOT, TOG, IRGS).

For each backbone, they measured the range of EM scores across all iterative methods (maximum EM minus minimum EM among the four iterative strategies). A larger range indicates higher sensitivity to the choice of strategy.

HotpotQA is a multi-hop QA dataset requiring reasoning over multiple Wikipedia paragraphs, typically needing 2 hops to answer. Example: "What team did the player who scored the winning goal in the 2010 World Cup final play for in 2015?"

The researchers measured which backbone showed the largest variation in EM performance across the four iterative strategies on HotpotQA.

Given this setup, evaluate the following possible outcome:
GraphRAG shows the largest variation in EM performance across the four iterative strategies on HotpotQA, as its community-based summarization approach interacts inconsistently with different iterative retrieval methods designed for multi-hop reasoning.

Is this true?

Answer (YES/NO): NO